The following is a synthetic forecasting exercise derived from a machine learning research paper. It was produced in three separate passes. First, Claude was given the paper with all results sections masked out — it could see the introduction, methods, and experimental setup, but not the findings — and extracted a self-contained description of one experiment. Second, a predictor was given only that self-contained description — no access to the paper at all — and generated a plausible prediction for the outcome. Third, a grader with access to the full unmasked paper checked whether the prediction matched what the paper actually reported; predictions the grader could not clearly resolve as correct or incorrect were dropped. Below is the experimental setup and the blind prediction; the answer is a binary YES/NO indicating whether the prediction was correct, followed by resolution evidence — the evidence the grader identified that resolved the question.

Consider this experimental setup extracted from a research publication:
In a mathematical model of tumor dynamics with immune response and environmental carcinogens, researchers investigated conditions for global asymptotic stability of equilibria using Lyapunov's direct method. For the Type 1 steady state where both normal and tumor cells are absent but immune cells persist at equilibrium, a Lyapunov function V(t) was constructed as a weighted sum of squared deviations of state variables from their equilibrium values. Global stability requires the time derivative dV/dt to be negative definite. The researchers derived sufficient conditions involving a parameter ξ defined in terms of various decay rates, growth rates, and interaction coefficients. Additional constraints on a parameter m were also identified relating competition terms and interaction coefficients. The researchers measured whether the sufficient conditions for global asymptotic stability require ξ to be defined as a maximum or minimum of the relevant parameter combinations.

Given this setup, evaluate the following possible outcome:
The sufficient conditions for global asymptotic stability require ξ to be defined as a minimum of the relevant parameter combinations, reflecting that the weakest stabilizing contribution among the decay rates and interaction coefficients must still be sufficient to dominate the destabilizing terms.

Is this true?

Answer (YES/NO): NO